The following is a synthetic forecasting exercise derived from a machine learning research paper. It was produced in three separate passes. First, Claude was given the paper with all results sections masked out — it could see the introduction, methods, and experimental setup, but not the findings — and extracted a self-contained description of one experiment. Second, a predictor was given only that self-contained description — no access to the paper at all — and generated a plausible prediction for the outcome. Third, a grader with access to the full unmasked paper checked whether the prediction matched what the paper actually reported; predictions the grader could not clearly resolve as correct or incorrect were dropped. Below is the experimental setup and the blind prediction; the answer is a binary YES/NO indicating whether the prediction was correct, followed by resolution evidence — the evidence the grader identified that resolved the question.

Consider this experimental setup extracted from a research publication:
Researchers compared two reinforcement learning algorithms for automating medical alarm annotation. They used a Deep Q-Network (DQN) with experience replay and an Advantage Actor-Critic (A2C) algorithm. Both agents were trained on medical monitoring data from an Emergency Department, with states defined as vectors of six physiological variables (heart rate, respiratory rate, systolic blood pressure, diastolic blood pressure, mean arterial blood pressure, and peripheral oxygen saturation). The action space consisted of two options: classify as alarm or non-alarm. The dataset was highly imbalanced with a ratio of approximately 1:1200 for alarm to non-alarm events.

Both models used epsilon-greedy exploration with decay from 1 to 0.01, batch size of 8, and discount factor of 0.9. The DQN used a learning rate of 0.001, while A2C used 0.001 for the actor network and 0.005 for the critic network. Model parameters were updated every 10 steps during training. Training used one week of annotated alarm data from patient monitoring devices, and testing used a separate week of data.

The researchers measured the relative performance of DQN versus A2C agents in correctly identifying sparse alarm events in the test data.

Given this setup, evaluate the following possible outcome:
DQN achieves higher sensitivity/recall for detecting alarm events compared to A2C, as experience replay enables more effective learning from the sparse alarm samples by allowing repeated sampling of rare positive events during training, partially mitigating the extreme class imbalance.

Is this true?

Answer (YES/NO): NO